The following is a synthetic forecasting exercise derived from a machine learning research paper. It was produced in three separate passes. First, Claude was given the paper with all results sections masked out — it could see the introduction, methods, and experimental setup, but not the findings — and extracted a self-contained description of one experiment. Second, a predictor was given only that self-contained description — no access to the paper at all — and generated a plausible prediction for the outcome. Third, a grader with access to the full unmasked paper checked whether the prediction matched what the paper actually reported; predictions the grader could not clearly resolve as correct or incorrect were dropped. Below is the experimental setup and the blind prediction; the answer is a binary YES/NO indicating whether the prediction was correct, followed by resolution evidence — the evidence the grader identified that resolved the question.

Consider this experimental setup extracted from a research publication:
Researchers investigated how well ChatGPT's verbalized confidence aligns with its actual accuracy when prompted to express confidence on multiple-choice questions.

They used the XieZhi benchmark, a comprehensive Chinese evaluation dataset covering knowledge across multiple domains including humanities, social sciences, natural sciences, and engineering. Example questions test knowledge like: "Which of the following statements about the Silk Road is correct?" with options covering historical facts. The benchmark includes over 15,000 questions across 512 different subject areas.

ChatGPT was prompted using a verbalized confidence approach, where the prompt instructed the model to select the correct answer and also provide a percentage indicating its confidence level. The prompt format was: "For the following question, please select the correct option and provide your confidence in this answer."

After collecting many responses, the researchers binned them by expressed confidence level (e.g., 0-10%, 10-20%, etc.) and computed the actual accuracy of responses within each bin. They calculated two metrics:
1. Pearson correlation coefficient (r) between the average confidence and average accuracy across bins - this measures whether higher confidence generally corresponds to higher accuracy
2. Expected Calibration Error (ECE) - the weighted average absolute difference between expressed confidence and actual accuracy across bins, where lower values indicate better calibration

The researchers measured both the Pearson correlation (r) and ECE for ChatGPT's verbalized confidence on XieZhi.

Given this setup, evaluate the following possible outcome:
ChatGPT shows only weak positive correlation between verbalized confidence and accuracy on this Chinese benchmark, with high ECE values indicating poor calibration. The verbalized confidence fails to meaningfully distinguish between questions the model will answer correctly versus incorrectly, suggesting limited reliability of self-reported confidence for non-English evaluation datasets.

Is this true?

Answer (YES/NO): NO